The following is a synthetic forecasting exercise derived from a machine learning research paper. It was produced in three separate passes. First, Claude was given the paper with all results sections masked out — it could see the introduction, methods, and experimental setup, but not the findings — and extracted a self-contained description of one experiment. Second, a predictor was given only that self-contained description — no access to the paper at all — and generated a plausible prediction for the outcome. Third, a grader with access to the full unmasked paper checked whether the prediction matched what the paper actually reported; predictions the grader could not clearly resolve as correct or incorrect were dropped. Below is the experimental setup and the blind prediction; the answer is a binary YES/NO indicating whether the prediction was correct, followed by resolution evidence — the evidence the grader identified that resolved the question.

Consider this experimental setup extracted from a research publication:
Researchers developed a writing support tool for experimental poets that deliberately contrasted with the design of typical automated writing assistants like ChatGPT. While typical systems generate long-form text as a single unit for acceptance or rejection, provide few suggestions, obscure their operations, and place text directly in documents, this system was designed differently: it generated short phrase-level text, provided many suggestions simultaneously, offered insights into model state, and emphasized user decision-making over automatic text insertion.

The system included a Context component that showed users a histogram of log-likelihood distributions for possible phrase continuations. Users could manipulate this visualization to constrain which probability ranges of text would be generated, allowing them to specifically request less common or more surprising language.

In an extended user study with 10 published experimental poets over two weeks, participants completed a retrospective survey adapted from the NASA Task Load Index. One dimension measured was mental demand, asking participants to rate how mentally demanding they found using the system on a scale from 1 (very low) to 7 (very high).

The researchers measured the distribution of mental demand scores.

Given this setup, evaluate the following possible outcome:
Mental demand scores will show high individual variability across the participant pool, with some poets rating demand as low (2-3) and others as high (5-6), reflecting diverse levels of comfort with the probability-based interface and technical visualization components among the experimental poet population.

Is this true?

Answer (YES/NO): YES